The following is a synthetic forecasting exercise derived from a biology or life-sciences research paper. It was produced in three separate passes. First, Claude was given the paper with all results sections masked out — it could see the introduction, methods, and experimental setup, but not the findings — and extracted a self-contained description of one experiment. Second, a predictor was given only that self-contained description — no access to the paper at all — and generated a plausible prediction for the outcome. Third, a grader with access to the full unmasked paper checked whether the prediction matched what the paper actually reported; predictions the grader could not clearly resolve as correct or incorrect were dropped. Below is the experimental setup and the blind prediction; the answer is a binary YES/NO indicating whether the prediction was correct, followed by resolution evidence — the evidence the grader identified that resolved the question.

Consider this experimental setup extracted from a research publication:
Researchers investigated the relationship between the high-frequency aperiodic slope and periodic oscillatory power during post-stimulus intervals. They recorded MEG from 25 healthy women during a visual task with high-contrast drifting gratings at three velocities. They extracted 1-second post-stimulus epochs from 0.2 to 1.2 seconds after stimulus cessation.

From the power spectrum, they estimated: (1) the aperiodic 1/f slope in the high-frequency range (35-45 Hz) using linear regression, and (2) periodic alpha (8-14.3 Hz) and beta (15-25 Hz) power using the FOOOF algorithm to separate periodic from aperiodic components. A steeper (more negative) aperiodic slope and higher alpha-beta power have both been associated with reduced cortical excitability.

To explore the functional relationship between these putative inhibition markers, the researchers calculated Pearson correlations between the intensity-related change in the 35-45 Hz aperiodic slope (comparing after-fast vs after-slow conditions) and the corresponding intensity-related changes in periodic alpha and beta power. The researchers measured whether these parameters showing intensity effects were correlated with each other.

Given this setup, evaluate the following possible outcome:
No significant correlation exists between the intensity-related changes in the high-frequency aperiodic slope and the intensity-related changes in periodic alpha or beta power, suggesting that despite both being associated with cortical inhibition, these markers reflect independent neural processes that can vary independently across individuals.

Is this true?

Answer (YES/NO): NO